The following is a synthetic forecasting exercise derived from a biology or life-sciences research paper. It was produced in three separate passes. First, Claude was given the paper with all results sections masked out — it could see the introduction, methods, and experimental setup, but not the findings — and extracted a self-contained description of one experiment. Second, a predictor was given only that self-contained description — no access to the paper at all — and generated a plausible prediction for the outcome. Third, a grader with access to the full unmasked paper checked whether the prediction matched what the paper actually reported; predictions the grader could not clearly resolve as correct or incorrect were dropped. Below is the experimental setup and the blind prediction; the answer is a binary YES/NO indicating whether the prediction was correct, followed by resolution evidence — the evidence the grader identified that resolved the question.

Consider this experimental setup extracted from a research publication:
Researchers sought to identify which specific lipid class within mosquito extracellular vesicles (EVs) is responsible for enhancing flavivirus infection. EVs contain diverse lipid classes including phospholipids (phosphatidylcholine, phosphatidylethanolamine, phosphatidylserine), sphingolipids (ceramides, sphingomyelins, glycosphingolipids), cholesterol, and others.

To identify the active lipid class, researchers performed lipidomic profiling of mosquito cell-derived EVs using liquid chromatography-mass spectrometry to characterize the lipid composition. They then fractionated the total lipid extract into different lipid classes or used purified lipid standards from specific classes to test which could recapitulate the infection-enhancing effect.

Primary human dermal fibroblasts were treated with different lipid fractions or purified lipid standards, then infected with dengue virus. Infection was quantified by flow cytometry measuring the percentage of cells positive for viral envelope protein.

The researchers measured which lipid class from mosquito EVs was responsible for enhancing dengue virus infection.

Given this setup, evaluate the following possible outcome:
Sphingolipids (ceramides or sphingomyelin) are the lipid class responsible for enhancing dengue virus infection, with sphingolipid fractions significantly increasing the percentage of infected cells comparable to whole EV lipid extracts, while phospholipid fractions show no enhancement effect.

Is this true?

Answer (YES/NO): YES